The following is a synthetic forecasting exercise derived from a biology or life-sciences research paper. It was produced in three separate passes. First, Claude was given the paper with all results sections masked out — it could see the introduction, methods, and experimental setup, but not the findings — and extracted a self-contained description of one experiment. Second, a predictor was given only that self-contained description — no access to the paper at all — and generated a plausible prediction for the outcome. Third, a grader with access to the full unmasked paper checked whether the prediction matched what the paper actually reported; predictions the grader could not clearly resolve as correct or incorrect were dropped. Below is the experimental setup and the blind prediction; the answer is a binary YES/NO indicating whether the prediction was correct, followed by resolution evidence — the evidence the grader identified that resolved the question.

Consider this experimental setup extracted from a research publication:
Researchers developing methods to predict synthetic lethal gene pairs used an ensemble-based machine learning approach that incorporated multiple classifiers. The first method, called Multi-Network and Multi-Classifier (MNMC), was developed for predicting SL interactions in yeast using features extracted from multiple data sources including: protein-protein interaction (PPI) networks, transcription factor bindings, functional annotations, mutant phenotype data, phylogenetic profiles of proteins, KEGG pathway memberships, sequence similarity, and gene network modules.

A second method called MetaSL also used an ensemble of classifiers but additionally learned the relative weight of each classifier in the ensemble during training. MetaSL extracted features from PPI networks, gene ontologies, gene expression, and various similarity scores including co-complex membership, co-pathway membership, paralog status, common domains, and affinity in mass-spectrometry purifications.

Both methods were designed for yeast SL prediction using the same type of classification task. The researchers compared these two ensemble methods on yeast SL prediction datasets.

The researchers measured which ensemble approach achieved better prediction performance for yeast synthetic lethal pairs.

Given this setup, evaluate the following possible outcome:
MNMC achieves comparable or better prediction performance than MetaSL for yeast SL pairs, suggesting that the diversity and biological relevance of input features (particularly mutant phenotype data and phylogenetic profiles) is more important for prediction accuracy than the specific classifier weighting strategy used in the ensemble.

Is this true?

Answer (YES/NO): NO